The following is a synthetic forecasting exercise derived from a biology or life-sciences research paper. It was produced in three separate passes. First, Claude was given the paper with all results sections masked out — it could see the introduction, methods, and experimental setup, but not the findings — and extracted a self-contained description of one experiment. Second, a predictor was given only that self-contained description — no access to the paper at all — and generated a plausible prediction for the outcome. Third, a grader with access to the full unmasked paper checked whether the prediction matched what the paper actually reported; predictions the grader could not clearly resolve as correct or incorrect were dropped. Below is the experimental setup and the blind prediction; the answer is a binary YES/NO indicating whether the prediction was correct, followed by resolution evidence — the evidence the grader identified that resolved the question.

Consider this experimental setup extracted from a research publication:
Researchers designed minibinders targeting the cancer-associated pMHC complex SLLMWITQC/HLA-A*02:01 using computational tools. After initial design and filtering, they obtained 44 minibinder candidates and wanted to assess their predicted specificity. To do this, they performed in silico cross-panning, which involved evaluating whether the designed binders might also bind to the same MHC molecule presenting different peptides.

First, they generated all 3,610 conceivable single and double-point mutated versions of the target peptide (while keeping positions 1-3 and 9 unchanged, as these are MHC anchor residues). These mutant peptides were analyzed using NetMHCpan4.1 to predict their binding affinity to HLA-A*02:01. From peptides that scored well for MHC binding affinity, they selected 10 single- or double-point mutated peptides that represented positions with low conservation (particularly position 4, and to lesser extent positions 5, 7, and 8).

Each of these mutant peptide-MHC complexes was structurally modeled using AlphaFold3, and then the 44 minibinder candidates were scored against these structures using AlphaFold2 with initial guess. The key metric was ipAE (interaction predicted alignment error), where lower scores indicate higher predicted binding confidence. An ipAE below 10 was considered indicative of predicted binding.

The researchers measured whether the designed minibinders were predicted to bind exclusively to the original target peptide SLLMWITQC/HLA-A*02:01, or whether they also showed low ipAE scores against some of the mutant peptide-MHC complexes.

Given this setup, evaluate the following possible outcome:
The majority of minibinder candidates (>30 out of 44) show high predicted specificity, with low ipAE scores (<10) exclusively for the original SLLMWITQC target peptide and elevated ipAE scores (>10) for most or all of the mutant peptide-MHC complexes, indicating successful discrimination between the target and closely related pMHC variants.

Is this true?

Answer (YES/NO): NO